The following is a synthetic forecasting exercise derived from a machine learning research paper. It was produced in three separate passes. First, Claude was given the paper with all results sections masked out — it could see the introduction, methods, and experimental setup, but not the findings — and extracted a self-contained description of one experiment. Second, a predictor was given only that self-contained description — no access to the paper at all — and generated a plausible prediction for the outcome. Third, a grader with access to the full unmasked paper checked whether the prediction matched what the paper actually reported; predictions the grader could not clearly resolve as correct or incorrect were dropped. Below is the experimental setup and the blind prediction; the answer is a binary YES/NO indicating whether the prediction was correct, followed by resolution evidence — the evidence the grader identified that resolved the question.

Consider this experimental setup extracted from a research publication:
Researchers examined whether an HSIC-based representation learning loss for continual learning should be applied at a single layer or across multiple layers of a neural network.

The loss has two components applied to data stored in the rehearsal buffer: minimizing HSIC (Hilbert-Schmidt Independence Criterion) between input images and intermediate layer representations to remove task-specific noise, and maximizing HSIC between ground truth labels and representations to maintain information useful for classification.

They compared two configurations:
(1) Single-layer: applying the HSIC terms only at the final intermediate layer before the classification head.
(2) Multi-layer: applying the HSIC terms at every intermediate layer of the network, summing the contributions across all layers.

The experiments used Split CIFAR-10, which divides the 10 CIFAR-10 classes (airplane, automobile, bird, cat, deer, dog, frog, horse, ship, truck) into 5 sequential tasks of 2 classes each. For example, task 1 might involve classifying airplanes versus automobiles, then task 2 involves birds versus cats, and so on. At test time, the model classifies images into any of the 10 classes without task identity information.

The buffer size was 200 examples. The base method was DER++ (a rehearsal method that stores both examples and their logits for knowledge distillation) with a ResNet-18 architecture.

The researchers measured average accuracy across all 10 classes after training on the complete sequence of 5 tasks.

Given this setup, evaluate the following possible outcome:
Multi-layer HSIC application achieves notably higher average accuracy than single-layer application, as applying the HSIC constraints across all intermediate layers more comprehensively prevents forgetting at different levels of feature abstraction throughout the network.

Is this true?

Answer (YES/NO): YES